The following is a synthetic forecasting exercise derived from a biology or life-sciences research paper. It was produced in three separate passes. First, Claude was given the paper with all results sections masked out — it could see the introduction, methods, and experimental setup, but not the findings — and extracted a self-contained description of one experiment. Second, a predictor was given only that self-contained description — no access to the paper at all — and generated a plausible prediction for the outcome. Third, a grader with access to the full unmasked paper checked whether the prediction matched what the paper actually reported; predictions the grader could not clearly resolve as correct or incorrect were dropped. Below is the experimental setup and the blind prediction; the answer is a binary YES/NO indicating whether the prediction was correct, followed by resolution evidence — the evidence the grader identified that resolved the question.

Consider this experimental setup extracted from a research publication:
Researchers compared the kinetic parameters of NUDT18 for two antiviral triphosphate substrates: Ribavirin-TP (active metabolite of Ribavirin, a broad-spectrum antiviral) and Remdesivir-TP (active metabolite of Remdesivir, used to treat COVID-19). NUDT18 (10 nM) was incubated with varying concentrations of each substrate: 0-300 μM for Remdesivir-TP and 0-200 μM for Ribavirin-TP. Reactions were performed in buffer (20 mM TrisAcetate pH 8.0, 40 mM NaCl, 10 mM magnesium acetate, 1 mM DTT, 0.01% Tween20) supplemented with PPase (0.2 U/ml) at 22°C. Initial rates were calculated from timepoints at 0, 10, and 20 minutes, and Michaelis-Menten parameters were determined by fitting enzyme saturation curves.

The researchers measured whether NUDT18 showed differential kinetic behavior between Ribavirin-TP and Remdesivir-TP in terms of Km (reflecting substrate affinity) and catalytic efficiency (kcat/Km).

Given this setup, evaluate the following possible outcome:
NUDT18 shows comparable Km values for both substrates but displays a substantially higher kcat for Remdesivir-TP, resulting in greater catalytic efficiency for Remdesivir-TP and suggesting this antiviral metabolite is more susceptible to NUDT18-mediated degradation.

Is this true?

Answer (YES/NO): YES